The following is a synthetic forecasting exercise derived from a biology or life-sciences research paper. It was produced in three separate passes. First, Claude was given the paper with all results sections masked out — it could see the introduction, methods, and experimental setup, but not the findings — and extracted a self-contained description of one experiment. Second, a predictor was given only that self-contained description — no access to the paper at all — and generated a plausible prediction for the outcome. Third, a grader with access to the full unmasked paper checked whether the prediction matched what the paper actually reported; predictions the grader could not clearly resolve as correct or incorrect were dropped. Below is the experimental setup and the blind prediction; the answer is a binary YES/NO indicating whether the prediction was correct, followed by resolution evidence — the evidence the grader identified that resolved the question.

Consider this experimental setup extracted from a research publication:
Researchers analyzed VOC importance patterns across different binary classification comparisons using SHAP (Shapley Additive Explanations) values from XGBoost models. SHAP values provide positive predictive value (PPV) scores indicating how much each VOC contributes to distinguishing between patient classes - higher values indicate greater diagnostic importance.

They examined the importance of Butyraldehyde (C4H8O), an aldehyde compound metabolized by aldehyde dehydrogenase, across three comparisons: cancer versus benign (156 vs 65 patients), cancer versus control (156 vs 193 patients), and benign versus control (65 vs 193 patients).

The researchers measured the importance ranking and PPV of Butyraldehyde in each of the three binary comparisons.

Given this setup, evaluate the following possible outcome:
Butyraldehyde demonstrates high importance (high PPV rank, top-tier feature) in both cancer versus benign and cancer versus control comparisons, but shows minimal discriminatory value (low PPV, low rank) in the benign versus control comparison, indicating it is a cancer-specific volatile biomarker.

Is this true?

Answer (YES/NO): YES